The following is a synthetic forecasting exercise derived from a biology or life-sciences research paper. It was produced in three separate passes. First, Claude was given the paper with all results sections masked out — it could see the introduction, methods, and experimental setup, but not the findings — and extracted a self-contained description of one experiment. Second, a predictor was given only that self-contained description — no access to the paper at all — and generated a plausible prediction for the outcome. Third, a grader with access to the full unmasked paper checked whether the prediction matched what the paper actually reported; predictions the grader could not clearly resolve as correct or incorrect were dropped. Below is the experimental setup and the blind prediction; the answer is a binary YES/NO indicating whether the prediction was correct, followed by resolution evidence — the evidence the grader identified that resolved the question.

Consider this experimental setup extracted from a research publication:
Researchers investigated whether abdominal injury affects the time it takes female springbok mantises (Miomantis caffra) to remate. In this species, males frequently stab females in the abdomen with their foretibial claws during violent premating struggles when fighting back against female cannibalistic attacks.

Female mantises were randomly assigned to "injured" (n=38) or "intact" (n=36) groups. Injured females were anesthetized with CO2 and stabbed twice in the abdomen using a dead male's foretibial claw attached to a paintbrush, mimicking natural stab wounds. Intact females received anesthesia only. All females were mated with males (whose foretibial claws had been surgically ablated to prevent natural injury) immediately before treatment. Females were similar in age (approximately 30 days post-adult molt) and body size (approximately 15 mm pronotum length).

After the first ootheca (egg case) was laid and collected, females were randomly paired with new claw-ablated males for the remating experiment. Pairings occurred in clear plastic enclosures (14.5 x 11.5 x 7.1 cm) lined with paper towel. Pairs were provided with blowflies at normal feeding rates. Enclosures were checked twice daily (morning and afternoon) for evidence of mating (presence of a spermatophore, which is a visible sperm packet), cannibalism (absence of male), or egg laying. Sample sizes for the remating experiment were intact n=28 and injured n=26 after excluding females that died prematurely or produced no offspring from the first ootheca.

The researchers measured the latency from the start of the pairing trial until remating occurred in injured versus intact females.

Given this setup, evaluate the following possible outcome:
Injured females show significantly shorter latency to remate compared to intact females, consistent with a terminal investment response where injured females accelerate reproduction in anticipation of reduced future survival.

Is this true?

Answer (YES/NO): NO